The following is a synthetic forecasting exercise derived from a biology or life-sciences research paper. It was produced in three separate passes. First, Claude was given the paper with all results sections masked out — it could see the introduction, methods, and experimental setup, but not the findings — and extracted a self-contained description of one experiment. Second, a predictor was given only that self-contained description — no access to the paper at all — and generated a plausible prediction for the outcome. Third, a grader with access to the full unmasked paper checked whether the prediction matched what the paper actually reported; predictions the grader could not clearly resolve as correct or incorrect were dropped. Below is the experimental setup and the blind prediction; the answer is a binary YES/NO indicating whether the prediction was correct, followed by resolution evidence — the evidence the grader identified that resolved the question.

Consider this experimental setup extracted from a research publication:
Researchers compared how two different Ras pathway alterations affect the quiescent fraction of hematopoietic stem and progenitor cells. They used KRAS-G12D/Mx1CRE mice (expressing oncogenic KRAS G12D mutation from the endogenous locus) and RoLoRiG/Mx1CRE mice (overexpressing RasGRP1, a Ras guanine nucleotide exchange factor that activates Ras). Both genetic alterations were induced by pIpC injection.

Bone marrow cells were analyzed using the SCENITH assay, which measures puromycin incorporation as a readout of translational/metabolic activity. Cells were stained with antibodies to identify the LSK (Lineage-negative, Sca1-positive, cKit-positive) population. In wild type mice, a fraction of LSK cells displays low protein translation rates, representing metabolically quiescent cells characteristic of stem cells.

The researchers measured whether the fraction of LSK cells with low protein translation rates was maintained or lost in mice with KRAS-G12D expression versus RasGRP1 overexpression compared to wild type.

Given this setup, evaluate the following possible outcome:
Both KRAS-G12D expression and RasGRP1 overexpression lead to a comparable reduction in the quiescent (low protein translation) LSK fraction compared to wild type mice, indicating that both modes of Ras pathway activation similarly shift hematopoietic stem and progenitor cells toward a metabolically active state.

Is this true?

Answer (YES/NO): NO